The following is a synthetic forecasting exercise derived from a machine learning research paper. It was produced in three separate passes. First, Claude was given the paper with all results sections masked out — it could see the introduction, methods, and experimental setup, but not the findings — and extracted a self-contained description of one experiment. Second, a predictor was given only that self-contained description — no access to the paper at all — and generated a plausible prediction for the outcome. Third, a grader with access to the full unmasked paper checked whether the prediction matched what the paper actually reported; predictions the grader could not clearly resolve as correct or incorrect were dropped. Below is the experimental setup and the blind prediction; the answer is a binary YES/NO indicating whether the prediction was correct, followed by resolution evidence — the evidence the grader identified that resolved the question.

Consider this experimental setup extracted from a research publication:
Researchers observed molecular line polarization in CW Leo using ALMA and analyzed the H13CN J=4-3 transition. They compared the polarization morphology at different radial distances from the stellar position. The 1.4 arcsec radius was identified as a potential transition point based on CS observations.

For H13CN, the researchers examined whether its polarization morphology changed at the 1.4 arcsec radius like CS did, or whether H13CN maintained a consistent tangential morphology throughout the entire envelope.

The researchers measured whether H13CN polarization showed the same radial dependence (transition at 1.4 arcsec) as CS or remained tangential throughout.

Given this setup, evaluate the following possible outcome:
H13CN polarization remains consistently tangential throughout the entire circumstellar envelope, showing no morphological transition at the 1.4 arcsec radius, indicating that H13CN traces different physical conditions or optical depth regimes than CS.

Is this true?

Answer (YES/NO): YES